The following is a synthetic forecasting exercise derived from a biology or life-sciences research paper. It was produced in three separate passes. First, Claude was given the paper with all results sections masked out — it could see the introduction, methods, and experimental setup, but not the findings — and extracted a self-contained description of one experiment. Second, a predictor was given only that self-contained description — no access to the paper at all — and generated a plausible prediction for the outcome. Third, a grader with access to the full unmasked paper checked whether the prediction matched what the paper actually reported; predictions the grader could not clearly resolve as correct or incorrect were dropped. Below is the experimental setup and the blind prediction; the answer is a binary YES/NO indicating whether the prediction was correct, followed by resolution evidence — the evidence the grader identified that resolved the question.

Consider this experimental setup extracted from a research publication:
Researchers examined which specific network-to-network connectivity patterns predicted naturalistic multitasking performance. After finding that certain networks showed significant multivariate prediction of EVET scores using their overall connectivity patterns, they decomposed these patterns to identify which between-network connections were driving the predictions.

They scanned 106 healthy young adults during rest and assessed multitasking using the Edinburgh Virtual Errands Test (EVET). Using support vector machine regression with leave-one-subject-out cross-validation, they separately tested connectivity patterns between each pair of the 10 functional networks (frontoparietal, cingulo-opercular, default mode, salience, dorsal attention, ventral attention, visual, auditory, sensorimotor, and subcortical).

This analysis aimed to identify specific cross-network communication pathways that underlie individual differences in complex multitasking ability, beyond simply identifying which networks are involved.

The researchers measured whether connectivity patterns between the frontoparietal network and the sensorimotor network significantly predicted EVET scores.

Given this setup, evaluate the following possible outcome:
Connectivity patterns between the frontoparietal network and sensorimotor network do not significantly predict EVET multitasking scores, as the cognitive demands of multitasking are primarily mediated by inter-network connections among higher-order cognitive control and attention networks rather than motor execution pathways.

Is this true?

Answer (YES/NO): YES